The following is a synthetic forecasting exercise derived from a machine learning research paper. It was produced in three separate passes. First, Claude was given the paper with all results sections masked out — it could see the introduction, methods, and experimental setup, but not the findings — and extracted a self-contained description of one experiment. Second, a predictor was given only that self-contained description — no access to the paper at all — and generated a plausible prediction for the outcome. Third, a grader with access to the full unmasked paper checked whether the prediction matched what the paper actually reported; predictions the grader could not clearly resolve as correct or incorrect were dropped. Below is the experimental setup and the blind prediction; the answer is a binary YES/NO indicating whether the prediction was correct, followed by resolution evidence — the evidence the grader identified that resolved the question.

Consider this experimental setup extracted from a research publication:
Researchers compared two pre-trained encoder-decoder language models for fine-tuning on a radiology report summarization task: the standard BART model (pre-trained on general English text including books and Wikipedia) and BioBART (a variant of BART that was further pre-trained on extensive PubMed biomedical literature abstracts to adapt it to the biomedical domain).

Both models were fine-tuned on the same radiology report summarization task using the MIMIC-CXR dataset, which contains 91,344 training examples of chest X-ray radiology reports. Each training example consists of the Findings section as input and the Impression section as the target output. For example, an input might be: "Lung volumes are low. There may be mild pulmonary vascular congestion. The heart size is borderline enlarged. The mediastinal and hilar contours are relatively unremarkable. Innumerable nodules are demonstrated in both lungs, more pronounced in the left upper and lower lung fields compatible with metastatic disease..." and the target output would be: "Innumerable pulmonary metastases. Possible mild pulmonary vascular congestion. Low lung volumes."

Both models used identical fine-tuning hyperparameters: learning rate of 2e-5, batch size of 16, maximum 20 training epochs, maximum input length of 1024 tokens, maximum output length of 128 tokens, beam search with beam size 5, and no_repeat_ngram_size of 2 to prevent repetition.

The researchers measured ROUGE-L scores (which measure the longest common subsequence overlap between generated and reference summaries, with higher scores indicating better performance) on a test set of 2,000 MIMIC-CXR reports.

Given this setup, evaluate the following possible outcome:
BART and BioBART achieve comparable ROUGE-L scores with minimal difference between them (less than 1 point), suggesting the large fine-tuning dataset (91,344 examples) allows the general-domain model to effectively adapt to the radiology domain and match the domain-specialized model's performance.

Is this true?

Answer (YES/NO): NO